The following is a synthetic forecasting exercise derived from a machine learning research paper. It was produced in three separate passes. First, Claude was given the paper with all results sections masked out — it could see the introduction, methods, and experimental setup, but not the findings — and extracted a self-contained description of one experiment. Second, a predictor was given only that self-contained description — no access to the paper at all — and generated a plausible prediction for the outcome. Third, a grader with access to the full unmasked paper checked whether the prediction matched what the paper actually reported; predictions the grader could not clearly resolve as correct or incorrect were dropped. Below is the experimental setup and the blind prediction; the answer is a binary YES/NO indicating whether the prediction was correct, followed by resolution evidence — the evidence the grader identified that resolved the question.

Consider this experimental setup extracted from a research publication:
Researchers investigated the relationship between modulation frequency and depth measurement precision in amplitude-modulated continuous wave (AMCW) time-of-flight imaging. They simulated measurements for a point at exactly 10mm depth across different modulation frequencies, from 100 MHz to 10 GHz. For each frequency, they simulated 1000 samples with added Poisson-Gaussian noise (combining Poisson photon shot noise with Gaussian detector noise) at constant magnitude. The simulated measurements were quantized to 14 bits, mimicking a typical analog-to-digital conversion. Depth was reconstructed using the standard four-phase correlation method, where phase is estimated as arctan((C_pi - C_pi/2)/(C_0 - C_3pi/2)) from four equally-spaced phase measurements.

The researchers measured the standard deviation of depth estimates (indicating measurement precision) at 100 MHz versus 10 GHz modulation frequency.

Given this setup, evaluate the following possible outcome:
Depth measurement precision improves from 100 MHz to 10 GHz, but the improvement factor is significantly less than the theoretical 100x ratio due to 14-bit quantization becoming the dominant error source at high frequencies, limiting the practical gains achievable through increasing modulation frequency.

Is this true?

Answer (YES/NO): NO